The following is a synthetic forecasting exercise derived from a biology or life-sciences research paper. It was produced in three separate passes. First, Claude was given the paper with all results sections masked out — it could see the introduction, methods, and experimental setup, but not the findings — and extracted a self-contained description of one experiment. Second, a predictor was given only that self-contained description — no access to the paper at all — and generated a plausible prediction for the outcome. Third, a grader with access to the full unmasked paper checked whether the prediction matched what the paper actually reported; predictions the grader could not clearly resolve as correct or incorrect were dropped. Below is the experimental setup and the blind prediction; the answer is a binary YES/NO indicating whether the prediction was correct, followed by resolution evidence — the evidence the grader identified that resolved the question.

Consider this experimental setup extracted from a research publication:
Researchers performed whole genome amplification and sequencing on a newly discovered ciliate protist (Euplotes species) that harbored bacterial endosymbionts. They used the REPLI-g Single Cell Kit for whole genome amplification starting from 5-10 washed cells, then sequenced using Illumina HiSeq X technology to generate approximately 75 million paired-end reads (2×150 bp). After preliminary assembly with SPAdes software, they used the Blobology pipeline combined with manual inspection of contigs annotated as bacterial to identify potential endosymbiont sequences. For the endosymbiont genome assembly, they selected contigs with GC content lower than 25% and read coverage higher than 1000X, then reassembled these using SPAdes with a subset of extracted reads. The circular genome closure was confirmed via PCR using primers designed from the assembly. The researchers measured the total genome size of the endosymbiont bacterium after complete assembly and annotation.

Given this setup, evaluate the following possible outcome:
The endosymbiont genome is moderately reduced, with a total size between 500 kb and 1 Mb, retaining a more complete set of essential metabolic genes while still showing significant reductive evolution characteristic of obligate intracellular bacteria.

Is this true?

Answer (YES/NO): NO